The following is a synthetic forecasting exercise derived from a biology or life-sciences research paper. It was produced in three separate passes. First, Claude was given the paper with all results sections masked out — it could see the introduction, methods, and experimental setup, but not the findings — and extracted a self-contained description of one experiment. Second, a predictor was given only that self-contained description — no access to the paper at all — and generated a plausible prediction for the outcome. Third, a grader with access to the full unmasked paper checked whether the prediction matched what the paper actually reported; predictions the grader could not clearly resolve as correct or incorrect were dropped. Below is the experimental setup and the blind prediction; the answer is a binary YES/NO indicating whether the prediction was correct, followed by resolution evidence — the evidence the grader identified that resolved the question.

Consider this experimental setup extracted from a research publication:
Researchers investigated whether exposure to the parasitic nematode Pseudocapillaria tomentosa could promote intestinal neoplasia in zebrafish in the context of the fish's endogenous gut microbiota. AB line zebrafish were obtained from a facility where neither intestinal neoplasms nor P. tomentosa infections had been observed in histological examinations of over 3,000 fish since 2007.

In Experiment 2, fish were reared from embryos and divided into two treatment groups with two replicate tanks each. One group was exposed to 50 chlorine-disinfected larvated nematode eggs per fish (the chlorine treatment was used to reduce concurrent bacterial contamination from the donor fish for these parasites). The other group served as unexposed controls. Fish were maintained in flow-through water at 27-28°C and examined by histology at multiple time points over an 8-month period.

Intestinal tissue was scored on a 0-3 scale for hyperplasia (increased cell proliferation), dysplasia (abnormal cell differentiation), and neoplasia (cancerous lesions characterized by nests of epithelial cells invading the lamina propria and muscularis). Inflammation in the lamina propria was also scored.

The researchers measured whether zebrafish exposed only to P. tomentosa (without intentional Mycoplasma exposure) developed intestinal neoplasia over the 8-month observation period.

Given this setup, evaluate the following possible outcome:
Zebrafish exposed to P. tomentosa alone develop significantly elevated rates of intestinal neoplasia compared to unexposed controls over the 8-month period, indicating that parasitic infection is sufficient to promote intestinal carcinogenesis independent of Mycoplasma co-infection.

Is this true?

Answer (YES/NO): NO